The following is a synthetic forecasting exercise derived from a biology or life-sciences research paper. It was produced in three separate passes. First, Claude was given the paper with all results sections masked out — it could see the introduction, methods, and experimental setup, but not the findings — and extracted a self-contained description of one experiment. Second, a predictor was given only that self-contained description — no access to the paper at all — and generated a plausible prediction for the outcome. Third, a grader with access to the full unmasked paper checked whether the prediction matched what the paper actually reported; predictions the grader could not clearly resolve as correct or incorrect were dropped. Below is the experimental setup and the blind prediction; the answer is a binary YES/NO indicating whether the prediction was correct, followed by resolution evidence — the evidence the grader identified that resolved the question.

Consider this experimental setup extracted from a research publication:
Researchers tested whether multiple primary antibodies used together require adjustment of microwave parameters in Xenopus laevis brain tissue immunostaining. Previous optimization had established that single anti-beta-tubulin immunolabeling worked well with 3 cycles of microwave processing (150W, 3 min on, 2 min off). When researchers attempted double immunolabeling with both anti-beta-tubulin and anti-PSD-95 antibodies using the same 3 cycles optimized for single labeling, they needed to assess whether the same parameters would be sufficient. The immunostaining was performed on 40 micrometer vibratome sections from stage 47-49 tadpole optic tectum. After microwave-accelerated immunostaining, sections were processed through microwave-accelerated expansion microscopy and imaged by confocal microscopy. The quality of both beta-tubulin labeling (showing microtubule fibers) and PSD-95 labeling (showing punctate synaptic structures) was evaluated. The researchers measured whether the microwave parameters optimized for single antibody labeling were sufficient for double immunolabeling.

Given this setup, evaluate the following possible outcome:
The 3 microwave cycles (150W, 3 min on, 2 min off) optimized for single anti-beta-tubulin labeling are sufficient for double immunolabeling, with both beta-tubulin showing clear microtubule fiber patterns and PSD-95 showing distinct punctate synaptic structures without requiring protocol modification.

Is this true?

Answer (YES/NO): NO